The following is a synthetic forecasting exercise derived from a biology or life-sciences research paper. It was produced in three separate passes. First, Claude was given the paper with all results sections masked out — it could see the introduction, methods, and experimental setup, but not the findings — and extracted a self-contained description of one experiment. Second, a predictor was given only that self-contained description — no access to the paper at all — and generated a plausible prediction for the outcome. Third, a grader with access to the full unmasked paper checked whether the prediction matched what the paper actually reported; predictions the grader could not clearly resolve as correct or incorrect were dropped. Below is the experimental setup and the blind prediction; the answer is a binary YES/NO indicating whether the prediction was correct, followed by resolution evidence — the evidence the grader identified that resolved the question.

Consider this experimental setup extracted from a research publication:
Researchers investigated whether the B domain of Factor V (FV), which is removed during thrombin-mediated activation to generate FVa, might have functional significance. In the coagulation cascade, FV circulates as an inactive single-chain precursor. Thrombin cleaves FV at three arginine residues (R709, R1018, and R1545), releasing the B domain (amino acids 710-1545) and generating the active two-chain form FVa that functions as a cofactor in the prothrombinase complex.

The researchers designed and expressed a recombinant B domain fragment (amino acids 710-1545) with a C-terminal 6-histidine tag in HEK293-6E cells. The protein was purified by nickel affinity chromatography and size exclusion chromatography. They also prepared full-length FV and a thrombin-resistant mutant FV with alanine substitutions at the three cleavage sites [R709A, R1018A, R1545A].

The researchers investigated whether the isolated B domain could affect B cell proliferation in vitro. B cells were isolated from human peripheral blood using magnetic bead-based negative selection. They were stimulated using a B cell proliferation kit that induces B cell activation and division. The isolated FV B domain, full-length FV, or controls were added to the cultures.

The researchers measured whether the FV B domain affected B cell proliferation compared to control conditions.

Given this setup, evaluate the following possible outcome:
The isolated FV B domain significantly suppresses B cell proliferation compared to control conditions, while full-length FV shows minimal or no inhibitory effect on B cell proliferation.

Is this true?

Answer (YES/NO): NO